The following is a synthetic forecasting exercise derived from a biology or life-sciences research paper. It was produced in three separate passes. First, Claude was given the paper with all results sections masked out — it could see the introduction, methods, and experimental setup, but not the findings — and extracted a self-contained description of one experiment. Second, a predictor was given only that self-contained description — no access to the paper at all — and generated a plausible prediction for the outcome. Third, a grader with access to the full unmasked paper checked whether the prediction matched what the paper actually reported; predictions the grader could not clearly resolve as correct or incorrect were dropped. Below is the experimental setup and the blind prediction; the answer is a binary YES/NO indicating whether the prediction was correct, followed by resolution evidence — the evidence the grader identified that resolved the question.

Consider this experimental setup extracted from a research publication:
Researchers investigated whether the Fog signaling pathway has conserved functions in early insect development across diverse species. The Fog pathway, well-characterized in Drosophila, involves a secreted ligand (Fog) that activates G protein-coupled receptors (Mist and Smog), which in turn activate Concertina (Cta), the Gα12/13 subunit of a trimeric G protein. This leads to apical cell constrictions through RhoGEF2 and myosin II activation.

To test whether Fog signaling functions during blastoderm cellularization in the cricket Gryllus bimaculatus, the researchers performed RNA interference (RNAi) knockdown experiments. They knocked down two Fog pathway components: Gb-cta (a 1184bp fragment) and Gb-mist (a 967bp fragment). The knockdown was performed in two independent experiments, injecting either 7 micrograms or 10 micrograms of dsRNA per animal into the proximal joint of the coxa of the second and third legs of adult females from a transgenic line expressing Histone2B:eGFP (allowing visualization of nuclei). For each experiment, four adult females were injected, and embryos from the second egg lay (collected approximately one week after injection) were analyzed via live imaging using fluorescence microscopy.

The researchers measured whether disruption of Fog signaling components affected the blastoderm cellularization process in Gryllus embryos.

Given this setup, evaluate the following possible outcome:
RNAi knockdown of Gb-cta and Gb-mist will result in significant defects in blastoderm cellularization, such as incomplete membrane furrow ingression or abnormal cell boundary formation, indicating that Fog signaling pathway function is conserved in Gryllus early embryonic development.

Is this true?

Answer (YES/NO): YES